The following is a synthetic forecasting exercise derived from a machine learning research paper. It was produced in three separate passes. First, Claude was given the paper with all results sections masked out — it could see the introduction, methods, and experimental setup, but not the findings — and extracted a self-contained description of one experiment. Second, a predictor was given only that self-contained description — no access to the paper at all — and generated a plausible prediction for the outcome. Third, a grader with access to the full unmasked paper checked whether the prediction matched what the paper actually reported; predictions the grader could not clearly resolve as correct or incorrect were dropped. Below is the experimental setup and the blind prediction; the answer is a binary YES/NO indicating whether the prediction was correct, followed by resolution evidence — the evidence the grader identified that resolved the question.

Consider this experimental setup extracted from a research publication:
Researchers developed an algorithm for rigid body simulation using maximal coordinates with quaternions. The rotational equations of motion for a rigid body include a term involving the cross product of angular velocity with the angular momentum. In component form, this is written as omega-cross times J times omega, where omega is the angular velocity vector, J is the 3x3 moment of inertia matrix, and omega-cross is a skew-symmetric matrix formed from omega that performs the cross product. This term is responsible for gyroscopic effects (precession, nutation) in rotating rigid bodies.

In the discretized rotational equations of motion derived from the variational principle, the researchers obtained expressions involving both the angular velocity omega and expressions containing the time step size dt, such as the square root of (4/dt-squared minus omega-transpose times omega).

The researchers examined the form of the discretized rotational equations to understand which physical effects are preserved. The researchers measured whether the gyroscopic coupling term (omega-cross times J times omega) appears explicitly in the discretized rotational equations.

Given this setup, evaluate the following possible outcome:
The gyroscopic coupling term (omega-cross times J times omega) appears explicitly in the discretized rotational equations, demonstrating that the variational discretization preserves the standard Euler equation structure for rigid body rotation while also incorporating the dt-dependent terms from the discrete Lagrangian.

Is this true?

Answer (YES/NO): YES